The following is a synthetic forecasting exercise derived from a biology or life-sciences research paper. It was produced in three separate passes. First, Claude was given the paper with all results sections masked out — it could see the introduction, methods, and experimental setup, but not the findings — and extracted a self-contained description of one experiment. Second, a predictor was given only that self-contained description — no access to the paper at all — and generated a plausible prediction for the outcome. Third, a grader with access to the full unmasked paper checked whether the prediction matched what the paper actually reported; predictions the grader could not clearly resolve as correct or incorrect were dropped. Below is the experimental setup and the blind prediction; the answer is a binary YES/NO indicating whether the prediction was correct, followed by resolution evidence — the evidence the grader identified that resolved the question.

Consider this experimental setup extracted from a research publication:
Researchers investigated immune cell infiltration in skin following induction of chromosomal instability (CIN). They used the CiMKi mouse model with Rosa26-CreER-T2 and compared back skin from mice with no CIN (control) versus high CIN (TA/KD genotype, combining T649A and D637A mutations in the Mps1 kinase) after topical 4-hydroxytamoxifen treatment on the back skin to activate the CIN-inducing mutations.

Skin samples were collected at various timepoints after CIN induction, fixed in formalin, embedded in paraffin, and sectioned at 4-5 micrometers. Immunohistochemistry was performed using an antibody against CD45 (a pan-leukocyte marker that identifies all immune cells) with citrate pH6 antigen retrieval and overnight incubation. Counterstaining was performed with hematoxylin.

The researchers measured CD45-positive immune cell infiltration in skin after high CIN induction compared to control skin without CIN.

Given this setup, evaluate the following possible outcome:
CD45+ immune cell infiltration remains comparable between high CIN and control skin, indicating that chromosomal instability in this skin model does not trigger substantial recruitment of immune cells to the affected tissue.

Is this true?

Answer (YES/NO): NO